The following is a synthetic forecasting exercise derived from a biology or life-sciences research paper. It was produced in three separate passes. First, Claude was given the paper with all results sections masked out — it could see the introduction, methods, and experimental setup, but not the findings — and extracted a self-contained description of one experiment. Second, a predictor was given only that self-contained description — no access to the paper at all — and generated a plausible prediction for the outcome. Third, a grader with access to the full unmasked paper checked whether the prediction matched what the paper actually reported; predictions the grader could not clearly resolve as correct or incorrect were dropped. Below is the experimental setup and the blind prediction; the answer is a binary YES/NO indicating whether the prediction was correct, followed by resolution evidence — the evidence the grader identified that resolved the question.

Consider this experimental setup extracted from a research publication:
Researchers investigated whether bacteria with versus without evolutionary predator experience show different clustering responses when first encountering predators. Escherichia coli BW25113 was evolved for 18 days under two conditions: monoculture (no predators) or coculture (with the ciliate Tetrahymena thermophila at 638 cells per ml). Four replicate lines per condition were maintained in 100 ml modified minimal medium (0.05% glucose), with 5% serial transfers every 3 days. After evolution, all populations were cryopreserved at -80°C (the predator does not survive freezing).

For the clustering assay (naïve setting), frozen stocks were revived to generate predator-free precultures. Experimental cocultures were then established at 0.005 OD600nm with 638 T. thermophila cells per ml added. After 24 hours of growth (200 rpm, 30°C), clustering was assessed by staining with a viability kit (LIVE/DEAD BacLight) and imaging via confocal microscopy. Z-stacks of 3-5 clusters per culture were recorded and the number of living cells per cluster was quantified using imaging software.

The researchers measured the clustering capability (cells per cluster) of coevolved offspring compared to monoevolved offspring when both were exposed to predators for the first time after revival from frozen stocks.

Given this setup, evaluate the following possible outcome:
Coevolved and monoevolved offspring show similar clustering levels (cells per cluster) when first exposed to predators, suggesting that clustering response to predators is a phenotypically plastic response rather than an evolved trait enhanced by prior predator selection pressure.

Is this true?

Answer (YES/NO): NO